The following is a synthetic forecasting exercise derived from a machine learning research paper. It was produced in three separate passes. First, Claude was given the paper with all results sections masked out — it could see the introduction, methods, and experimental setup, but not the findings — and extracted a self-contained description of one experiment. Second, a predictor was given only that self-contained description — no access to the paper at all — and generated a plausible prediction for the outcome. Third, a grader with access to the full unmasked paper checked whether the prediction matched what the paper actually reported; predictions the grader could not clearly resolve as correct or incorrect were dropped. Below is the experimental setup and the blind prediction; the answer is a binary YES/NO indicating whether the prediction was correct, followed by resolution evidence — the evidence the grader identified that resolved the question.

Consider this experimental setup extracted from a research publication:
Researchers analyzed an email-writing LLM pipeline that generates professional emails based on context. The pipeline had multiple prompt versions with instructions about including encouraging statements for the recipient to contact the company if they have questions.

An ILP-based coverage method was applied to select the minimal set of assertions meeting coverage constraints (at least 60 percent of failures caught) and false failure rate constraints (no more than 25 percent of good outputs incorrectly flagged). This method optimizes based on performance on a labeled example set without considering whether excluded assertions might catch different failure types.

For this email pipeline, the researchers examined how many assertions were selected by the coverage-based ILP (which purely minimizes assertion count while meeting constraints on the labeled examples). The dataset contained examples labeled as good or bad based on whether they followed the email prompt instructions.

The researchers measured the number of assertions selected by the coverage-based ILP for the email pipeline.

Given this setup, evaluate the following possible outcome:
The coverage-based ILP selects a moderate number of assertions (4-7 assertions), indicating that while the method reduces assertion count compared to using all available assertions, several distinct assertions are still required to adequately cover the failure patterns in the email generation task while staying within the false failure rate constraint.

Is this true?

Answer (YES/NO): NO